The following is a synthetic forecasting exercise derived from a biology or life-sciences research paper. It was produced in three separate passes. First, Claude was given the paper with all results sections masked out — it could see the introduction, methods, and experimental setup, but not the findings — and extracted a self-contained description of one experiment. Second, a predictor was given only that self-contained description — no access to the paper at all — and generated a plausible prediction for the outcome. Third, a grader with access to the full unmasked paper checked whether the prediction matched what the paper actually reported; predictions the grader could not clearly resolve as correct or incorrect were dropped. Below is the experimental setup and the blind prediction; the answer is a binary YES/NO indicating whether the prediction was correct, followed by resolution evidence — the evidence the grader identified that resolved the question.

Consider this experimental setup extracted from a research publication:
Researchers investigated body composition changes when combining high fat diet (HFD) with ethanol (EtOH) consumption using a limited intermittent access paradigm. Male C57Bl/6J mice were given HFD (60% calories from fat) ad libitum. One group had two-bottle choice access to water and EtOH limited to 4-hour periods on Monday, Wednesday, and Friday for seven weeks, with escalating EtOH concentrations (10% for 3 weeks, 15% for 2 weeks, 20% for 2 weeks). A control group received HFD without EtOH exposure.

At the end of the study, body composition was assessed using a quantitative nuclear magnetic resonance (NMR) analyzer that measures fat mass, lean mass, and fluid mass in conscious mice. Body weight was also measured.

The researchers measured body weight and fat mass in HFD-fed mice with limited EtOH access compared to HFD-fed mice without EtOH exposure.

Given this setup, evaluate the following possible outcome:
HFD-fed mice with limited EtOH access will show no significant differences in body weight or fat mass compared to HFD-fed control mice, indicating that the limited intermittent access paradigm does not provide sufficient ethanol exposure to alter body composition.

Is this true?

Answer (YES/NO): YES